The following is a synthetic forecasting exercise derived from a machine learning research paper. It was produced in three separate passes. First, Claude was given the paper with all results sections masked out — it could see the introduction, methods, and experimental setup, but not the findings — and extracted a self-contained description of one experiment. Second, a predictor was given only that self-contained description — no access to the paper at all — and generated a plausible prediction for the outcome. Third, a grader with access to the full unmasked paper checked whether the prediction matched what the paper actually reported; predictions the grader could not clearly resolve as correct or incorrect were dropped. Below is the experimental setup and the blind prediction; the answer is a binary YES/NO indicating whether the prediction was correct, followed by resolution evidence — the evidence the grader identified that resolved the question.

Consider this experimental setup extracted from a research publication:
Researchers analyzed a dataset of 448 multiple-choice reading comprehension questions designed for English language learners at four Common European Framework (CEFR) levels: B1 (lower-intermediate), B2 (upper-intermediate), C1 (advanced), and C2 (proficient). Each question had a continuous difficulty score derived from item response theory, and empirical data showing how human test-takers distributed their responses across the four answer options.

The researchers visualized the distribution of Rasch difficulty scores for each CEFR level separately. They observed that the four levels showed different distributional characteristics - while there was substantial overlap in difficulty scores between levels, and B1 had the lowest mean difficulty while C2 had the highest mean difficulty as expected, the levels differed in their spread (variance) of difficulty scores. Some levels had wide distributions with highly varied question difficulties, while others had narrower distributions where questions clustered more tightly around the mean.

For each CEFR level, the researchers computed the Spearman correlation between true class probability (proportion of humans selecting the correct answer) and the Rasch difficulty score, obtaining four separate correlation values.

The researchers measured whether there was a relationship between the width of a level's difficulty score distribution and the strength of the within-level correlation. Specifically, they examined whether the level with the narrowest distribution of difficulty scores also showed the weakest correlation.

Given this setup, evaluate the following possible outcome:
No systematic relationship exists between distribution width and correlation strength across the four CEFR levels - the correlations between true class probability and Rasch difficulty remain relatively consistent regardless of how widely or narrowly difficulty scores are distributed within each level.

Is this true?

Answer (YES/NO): NO